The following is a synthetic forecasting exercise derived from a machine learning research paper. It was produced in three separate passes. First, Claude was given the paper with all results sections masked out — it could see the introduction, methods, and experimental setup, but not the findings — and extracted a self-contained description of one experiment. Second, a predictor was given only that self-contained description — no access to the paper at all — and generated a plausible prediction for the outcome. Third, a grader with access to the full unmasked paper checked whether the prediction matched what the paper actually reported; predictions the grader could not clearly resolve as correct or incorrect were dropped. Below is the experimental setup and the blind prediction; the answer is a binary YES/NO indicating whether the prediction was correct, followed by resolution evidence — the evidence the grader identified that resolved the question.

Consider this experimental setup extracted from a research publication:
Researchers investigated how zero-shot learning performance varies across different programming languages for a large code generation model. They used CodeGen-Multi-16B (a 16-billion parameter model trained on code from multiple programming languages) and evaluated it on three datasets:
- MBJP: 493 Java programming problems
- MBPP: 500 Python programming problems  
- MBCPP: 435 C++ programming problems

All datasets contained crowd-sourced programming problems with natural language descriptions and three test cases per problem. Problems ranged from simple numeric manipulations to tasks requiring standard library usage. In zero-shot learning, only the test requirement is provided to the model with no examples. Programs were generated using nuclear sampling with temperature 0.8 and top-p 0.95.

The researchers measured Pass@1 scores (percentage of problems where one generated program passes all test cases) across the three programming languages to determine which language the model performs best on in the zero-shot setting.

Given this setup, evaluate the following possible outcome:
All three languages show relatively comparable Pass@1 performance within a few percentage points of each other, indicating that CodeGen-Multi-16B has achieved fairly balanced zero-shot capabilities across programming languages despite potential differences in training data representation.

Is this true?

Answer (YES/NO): NO